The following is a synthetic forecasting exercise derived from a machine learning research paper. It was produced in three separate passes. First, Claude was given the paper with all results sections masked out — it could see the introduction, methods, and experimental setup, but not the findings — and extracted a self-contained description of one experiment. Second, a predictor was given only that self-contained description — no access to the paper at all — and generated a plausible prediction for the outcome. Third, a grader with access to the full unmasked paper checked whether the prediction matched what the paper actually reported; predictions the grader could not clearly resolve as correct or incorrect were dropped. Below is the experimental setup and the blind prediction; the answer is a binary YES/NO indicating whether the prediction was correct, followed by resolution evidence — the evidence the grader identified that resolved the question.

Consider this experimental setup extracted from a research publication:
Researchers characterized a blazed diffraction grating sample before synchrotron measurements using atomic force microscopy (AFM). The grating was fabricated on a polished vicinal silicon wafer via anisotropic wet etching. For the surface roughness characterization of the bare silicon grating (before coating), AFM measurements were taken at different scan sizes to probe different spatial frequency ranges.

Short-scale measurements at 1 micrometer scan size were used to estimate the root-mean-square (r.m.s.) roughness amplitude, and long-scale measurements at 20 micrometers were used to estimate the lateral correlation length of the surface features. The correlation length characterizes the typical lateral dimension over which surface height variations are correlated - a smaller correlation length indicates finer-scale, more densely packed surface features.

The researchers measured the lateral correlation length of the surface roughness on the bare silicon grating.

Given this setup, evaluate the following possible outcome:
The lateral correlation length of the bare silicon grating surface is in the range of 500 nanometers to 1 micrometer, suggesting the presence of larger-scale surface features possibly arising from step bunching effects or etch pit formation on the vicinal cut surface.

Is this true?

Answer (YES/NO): NO